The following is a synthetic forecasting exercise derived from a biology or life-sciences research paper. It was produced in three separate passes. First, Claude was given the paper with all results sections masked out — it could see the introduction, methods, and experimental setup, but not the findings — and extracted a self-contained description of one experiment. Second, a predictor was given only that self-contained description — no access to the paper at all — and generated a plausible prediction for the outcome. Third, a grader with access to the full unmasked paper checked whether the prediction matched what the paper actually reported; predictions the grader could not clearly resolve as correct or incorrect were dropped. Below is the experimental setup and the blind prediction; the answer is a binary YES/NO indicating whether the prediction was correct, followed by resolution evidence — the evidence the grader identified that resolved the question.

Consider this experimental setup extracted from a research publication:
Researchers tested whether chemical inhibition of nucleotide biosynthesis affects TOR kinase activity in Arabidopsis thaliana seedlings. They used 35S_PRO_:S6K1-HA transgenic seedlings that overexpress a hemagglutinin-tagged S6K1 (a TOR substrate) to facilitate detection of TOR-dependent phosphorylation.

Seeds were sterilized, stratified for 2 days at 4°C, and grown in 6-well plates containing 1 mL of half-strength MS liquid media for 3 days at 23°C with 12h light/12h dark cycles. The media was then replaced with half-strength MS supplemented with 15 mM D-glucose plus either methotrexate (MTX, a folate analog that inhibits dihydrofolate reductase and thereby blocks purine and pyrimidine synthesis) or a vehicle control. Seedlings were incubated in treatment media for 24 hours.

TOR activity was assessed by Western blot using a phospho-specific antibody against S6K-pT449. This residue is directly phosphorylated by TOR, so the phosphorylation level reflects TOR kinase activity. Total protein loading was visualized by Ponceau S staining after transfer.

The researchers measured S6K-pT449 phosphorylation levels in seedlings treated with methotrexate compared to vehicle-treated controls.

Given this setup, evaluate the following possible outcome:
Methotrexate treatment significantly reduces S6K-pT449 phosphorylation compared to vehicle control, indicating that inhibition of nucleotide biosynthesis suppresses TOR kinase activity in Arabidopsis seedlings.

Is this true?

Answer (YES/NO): YES